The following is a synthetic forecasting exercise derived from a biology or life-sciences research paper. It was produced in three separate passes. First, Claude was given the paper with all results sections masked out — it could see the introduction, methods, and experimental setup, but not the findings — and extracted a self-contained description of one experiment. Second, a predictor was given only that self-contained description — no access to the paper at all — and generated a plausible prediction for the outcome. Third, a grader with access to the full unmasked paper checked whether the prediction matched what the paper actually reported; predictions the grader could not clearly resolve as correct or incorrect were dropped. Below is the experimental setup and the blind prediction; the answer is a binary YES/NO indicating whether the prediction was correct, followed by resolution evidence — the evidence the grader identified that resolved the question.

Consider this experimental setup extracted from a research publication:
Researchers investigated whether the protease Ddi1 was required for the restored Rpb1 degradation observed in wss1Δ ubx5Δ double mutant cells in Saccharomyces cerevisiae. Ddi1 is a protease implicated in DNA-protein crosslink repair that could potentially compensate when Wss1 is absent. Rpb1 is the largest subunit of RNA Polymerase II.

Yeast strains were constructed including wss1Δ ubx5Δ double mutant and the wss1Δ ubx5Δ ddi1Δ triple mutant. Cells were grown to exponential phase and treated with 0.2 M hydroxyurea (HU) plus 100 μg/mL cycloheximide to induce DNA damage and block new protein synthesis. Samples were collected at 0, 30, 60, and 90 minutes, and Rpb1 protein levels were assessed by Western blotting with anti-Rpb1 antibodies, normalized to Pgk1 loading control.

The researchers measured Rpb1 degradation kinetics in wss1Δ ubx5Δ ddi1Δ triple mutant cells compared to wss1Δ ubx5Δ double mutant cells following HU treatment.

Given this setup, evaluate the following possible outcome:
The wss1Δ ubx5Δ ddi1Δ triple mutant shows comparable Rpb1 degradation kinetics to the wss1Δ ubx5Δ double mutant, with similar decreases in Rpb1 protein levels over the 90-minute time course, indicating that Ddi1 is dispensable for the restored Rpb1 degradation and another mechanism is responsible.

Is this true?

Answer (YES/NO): NO